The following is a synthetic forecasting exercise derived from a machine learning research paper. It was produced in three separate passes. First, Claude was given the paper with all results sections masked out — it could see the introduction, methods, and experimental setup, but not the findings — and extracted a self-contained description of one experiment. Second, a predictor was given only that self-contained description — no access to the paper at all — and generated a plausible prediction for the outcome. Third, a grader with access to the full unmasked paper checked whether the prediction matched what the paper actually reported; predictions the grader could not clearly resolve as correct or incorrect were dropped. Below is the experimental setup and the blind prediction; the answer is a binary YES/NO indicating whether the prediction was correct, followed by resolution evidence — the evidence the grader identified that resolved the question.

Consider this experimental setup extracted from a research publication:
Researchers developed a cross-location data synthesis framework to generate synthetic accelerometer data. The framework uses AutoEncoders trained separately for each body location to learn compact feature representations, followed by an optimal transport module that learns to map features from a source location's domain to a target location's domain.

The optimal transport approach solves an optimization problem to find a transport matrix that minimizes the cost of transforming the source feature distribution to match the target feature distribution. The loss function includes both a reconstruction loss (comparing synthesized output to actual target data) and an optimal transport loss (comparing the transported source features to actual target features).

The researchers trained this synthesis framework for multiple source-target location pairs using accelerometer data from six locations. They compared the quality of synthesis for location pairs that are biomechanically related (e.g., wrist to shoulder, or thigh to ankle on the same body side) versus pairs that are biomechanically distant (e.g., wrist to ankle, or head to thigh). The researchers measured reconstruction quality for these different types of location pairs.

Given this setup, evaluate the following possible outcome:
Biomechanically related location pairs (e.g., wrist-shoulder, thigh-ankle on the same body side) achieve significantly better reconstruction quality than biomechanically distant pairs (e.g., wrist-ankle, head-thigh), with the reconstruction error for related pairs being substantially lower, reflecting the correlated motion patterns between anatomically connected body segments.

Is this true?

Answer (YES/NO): NO